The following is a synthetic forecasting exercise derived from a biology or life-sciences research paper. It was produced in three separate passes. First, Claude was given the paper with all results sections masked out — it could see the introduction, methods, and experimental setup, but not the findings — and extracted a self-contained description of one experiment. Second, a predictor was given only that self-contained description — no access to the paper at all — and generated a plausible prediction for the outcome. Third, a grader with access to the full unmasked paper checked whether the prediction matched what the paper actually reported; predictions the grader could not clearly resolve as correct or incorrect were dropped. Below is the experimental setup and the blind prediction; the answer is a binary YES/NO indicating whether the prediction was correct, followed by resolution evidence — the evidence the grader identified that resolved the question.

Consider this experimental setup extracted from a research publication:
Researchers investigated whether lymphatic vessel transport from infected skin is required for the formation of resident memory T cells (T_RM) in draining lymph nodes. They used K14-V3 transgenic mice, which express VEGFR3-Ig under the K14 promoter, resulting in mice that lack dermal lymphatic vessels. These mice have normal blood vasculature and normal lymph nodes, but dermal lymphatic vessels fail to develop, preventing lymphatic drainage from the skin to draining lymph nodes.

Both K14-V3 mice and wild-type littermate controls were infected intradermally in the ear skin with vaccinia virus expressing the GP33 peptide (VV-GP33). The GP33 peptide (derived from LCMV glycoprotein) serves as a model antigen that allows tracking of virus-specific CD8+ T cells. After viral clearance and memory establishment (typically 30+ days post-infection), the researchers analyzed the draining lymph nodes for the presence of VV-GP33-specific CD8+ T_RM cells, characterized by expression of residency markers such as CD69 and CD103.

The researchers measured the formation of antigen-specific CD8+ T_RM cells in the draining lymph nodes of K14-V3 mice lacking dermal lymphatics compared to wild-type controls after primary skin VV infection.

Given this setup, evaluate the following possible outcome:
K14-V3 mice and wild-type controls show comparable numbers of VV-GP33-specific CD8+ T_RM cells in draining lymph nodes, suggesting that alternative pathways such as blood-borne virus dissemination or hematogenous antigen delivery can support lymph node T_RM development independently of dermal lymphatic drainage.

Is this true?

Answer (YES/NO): NO